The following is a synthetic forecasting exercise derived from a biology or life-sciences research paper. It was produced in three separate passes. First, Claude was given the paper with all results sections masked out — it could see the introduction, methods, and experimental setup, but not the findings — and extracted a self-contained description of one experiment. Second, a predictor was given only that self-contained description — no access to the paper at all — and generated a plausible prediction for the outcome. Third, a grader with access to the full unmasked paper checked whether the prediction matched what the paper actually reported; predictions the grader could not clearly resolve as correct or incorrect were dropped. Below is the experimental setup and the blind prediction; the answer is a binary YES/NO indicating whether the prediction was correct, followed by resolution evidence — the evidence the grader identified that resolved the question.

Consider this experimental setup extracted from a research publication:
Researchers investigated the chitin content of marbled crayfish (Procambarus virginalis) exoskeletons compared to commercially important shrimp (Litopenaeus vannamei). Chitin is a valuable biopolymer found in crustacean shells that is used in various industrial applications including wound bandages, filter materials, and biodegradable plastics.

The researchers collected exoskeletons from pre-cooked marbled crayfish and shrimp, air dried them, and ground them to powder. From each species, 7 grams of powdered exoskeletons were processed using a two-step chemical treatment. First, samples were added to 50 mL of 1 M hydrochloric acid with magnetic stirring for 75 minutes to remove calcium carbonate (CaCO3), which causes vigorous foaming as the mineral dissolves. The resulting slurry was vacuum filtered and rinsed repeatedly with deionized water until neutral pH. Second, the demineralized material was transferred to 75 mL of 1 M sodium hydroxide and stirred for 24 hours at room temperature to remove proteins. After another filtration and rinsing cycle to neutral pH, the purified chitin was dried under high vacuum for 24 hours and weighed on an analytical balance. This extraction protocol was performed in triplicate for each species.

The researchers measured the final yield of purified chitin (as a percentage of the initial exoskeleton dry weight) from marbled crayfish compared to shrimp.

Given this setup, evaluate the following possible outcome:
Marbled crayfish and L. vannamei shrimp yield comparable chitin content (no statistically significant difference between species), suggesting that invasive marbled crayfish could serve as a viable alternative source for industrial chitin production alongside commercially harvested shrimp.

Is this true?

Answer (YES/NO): NO